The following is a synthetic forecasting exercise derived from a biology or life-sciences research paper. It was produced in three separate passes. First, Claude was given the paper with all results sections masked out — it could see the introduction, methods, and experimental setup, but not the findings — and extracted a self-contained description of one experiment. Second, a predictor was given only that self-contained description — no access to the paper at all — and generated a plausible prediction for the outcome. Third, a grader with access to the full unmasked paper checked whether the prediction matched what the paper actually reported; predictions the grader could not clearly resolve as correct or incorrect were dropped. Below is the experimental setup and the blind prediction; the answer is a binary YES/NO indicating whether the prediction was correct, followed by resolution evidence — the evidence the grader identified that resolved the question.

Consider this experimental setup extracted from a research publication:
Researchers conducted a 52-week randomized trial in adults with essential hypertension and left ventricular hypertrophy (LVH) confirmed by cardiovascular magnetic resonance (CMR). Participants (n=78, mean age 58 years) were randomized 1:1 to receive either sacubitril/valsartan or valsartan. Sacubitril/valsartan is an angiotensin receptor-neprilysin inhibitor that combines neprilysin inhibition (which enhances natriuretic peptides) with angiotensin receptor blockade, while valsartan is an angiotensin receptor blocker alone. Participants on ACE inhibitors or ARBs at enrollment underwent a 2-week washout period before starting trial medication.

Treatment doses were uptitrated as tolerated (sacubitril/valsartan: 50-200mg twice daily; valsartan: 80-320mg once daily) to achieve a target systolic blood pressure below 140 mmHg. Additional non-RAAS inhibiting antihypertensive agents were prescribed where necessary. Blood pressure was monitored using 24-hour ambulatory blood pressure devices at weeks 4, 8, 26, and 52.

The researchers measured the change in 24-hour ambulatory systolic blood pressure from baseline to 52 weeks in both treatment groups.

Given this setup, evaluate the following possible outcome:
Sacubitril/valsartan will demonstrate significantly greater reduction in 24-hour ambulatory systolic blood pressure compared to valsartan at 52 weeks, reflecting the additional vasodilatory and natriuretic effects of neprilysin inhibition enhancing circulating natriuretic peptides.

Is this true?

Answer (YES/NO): NO